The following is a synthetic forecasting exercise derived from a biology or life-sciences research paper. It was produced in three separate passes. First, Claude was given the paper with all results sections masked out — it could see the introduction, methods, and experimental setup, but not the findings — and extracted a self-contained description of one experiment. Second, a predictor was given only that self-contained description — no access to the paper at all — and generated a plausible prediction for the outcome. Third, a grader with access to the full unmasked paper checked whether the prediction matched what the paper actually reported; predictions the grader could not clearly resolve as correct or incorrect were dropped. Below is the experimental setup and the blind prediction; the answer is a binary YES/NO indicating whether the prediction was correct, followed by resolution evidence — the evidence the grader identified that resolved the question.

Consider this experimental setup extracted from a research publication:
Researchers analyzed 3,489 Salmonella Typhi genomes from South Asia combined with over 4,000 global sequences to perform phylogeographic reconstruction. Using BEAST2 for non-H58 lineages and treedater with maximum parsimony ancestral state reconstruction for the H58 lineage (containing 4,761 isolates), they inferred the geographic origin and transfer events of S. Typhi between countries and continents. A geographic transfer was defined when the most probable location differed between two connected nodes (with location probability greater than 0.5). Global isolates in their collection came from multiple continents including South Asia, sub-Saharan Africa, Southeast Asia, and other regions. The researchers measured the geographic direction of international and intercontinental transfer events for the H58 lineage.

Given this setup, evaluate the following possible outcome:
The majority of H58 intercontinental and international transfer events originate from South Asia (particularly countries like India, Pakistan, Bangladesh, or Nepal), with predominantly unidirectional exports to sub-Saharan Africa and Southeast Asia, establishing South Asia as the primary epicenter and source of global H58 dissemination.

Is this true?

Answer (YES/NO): YES